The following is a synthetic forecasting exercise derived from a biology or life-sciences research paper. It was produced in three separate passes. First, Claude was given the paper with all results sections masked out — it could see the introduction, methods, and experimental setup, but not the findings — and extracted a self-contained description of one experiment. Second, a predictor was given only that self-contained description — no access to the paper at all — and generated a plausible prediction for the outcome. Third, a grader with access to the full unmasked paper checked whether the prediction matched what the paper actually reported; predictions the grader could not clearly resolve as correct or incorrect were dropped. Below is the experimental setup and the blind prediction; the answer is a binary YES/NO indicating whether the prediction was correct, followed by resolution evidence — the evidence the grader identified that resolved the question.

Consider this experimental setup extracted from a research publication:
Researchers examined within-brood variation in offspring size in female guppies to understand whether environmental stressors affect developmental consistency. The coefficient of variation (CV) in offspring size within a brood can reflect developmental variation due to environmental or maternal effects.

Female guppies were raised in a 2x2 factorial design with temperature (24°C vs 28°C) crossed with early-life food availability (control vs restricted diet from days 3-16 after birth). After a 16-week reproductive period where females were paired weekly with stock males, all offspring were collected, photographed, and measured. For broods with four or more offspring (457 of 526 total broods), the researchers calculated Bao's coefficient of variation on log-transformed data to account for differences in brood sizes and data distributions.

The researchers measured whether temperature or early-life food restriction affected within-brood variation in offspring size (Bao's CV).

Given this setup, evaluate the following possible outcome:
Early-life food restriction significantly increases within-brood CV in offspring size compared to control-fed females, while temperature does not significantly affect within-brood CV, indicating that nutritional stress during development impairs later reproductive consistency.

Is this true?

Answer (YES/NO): NO